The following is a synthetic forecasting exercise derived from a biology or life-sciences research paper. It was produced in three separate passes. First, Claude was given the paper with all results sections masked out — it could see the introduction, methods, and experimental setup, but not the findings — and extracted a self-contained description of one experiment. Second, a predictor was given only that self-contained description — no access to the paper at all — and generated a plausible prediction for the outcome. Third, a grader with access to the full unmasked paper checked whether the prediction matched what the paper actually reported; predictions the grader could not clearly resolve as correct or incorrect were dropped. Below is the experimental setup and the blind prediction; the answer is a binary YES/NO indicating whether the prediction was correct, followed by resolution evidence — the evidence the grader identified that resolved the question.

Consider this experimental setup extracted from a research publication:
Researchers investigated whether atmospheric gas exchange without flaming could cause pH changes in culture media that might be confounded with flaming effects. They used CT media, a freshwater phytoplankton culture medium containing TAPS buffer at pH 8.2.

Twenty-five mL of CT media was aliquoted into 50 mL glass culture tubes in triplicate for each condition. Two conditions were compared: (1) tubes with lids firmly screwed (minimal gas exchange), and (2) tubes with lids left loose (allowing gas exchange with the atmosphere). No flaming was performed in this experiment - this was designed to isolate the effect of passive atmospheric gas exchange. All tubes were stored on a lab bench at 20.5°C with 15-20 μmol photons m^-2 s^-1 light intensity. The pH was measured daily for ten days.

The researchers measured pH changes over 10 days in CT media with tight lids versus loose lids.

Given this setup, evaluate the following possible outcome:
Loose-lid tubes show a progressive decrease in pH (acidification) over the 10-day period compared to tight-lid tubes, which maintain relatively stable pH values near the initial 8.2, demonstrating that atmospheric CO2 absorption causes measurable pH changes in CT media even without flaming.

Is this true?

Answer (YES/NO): NO